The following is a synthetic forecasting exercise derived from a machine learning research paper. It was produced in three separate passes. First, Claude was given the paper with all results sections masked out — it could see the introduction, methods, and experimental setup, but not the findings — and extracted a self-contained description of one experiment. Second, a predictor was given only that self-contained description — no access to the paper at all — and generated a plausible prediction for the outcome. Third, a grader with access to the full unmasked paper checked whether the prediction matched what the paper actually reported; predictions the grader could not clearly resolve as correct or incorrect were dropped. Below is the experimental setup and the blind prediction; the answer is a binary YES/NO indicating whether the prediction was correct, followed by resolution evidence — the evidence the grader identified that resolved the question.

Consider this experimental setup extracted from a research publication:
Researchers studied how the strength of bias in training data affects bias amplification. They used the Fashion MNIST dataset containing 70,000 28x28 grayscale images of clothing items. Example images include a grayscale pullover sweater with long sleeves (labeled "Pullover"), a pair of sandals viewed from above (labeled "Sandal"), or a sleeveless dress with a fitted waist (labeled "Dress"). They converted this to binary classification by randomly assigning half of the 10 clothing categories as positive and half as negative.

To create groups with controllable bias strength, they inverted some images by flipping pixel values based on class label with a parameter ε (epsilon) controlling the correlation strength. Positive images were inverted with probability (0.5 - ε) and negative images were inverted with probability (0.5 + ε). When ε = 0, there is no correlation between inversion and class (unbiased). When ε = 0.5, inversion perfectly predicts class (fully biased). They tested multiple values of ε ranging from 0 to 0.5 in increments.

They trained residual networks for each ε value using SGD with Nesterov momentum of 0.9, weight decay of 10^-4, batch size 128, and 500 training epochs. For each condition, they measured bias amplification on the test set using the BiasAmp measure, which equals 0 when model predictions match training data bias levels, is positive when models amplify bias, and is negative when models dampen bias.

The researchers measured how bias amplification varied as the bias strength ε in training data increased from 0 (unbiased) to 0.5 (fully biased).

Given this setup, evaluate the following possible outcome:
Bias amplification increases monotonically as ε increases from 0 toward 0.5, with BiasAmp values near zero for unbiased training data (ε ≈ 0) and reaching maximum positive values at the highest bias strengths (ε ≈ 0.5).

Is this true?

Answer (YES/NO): NO